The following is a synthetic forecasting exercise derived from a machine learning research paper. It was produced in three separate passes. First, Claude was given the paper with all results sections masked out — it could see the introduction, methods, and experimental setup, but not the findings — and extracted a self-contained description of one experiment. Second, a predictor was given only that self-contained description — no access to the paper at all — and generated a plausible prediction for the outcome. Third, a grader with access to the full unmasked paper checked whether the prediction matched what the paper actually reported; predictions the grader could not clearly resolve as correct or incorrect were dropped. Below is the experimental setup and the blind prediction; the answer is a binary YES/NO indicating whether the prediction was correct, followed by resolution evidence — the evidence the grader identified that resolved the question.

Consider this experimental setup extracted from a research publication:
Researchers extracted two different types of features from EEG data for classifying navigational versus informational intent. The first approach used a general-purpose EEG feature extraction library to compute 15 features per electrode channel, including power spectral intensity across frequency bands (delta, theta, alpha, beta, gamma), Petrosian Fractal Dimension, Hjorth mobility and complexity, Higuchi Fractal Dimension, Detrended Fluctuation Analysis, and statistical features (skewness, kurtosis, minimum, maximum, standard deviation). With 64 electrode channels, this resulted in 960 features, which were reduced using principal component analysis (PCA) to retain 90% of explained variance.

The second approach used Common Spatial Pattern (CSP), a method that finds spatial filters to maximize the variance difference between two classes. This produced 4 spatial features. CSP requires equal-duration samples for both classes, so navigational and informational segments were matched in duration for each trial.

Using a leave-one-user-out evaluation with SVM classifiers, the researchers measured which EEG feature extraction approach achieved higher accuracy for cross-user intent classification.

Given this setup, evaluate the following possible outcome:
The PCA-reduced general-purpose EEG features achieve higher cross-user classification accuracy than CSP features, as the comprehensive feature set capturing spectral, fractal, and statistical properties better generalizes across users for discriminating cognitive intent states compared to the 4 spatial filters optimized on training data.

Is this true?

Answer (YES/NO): YES